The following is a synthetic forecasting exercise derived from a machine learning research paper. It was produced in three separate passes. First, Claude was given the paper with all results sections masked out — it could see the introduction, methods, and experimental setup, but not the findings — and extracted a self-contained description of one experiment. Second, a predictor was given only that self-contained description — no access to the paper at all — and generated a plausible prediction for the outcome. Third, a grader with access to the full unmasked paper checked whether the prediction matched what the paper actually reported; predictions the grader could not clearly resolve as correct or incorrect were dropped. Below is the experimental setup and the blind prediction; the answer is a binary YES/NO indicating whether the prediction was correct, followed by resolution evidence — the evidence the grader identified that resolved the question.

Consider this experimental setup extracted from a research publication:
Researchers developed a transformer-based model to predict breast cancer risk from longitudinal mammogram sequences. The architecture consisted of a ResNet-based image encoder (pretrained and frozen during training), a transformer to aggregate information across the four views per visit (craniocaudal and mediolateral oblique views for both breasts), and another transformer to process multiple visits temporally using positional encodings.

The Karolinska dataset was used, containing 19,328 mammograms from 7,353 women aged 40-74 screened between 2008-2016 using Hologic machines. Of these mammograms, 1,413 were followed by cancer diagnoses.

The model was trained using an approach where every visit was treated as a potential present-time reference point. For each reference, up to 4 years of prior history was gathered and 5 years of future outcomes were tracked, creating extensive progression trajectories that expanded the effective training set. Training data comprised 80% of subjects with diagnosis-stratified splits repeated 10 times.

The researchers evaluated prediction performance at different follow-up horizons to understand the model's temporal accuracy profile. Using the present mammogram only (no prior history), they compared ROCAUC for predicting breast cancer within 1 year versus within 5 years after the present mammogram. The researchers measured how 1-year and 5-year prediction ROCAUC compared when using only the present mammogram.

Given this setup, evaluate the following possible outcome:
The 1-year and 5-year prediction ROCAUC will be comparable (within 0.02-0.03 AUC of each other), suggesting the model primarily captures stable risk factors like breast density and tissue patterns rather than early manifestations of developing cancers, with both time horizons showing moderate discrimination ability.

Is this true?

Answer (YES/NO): NO